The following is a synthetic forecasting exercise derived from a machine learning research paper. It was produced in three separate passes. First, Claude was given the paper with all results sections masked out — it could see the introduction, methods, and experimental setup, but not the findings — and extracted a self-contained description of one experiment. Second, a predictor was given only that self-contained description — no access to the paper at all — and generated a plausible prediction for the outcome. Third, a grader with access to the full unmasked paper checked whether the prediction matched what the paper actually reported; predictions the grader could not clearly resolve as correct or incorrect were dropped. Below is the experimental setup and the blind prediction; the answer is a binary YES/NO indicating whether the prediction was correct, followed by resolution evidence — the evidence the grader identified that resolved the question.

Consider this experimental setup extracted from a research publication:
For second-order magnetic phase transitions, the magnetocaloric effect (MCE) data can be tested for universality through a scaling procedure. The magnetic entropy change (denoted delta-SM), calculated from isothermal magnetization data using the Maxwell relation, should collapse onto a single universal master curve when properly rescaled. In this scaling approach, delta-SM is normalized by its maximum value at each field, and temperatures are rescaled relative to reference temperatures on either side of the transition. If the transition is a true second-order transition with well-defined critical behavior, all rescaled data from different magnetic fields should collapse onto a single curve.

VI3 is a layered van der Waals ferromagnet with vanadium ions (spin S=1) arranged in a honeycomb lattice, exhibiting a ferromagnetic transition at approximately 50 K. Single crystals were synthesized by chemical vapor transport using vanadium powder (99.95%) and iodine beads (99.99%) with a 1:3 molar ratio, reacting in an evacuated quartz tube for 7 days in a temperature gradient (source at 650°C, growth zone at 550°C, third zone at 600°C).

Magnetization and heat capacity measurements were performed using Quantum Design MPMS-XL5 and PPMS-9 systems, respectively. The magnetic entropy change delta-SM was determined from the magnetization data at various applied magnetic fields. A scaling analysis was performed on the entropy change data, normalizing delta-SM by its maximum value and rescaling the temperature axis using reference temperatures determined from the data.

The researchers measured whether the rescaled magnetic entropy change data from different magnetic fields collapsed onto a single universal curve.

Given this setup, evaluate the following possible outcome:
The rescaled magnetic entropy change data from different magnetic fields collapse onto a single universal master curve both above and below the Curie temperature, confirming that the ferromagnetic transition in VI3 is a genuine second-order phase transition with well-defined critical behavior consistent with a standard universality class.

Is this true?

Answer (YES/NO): NO